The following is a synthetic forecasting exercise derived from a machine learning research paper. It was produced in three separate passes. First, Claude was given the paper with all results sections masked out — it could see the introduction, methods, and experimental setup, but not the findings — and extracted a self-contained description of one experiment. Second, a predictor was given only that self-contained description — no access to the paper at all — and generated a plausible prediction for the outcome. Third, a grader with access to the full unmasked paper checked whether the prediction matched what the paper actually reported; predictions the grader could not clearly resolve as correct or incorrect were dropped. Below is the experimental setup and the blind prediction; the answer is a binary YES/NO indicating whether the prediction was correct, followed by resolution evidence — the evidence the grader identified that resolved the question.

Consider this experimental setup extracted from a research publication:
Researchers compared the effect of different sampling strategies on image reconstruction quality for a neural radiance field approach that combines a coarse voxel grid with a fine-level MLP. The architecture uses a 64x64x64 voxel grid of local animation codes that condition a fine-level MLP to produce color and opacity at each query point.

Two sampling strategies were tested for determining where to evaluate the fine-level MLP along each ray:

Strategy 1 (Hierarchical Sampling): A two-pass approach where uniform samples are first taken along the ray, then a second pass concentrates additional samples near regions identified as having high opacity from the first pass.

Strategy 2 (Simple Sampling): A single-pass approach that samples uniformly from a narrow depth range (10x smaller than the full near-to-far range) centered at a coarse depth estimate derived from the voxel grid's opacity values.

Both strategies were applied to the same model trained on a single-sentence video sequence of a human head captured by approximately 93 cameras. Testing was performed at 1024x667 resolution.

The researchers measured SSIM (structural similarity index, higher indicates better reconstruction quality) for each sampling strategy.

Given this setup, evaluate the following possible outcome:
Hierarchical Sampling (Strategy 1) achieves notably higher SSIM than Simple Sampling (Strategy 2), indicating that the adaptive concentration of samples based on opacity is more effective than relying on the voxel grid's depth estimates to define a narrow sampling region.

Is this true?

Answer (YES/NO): NO